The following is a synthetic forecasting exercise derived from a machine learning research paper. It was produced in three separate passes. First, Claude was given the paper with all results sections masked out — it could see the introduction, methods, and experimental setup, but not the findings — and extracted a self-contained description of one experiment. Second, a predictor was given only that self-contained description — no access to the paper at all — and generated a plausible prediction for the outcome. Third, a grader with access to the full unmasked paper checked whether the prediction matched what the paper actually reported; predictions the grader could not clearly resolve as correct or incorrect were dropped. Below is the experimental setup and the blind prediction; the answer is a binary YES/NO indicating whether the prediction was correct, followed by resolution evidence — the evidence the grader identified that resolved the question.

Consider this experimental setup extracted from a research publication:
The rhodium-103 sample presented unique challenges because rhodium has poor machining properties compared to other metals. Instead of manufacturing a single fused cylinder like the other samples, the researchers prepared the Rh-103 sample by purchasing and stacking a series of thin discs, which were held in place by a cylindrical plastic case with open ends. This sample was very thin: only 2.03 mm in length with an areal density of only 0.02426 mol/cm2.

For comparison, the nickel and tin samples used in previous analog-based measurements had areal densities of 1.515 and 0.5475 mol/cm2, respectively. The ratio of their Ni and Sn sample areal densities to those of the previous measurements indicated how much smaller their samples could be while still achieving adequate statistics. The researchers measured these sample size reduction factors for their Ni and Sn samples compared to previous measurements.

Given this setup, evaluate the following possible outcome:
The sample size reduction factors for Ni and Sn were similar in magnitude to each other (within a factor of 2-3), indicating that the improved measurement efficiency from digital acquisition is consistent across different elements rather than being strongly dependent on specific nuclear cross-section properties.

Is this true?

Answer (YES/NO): YES